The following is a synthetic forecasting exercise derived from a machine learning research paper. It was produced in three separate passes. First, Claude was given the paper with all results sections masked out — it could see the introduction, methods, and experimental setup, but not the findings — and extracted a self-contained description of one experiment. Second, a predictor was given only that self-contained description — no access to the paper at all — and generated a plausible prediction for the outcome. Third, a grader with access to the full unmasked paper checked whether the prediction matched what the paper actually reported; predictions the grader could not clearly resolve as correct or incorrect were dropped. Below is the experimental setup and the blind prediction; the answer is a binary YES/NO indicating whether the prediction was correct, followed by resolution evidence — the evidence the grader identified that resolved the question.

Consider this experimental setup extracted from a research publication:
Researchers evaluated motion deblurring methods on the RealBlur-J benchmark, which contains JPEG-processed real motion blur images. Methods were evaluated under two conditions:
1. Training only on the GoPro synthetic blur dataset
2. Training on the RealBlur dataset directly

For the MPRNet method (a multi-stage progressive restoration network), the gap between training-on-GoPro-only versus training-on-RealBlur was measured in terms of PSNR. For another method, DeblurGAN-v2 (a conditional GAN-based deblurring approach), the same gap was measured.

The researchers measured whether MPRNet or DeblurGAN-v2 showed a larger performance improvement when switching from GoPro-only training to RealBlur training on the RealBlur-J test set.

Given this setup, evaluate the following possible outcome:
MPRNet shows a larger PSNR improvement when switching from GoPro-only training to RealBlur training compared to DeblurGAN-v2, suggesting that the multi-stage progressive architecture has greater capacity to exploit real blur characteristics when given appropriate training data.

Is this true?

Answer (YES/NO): YES